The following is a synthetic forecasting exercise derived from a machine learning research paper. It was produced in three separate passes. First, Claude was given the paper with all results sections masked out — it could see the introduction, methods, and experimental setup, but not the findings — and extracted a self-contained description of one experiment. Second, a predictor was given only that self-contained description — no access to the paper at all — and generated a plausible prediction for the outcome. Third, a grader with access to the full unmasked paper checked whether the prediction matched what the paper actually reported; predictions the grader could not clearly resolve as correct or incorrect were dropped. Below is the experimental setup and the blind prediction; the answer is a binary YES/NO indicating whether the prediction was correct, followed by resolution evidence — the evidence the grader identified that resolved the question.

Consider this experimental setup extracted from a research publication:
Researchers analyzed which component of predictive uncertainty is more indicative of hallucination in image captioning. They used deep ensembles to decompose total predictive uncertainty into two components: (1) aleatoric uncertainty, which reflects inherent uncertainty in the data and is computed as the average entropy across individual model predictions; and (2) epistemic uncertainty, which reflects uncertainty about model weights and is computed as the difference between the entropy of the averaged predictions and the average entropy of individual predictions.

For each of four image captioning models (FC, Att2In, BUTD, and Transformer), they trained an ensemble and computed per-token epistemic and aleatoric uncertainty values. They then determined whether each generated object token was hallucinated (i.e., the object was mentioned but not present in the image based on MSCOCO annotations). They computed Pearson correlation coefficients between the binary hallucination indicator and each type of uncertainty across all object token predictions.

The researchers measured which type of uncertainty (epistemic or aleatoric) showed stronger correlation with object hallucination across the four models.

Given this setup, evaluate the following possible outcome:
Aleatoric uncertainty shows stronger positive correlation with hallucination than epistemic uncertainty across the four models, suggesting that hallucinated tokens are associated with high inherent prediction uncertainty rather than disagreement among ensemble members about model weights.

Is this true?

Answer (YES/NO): NO